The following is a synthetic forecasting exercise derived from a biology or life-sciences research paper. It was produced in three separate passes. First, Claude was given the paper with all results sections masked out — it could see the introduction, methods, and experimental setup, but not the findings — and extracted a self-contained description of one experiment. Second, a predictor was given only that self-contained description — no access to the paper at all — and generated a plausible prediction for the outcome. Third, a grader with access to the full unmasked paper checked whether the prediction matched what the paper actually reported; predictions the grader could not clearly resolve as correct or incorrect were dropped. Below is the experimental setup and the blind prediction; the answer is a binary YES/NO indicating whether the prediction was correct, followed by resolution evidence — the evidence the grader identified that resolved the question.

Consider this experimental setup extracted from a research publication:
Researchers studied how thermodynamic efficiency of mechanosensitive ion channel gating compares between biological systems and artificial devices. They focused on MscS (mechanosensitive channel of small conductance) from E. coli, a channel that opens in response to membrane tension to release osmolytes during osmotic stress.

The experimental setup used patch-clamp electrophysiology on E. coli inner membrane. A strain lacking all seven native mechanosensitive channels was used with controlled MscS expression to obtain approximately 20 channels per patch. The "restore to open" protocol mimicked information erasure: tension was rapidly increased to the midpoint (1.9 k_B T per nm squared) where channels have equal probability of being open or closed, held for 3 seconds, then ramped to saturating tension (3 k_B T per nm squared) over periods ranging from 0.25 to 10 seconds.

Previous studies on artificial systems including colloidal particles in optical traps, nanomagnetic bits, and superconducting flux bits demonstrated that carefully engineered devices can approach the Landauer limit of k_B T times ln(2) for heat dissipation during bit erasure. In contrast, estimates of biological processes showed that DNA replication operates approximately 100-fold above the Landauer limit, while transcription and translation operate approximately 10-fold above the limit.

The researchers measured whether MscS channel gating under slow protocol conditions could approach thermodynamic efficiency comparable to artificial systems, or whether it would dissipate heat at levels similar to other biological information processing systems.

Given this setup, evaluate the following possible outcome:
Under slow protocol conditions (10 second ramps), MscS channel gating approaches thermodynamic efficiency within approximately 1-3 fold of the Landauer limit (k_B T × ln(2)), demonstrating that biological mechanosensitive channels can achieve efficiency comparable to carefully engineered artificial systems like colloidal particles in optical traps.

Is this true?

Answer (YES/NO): YES